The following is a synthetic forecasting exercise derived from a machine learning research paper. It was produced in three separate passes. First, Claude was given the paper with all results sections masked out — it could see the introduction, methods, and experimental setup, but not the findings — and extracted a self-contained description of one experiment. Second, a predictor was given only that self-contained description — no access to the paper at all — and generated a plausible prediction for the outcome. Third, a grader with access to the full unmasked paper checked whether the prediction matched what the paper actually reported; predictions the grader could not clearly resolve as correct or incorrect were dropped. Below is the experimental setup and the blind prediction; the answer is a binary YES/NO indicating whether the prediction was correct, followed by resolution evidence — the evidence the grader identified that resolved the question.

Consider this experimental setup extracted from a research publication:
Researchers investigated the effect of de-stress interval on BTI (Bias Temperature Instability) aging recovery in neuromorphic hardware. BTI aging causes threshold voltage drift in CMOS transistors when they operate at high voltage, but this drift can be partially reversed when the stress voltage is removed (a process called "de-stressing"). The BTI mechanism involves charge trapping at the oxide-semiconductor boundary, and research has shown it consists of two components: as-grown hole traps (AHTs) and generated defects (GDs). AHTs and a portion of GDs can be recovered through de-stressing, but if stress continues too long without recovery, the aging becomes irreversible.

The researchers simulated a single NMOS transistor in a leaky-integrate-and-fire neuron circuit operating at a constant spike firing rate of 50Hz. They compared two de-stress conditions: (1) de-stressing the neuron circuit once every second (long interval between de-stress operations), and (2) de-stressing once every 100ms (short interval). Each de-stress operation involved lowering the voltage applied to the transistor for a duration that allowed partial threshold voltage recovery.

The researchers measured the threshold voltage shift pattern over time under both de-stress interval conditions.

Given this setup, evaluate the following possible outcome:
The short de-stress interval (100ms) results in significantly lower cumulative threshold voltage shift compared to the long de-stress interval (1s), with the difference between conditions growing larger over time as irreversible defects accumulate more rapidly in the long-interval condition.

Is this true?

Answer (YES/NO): YES